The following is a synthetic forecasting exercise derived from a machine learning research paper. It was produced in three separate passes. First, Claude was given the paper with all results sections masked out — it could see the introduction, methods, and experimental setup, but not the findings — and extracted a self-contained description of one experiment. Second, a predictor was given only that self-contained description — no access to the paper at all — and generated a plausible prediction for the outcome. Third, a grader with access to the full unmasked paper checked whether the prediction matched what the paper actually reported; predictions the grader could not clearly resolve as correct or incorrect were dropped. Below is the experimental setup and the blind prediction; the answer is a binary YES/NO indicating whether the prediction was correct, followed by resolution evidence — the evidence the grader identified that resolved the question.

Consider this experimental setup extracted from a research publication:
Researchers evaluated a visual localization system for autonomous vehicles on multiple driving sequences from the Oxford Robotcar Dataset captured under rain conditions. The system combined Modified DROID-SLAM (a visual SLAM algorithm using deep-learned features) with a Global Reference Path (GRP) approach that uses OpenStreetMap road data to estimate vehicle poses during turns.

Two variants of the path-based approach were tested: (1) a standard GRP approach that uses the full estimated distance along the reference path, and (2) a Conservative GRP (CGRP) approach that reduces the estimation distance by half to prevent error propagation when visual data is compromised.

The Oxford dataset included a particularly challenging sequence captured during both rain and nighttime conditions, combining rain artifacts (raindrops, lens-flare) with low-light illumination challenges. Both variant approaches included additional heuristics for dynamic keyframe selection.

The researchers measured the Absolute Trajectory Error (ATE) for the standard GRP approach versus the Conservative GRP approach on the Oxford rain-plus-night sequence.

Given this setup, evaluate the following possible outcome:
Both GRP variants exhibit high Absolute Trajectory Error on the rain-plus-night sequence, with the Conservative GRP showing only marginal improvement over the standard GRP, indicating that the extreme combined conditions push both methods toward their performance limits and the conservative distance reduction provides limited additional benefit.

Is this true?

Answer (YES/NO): NO